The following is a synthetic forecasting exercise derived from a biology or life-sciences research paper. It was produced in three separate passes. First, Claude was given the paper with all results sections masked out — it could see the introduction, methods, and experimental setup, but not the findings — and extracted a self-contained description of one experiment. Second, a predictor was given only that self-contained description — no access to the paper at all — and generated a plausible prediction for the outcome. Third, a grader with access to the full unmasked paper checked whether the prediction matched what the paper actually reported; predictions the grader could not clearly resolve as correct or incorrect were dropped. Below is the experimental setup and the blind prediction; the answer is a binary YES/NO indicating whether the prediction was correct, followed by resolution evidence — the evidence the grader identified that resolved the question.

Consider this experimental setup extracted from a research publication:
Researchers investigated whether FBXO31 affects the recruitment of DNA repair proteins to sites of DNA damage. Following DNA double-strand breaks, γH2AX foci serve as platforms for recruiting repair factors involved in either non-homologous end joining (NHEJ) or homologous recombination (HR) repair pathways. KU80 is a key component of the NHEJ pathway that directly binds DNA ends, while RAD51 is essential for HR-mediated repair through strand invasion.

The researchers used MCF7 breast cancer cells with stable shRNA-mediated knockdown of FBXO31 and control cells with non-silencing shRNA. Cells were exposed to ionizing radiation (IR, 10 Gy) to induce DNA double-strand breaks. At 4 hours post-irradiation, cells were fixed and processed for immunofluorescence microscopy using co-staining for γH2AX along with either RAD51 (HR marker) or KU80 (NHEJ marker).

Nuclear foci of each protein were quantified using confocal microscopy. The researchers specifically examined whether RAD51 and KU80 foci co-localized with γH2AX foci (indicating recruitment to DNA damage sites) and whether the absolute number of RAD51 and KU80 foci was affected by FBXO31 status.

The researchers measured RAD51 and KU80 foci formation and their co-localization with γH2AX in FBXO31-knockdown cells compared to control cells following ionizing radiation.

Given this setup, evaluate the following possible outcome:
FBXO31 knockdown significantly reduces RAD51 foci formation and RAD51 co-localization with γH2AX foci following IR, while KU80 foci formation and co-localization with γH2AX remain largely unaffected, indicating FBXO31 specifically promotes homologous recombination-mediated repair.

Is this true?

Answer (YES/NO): NO